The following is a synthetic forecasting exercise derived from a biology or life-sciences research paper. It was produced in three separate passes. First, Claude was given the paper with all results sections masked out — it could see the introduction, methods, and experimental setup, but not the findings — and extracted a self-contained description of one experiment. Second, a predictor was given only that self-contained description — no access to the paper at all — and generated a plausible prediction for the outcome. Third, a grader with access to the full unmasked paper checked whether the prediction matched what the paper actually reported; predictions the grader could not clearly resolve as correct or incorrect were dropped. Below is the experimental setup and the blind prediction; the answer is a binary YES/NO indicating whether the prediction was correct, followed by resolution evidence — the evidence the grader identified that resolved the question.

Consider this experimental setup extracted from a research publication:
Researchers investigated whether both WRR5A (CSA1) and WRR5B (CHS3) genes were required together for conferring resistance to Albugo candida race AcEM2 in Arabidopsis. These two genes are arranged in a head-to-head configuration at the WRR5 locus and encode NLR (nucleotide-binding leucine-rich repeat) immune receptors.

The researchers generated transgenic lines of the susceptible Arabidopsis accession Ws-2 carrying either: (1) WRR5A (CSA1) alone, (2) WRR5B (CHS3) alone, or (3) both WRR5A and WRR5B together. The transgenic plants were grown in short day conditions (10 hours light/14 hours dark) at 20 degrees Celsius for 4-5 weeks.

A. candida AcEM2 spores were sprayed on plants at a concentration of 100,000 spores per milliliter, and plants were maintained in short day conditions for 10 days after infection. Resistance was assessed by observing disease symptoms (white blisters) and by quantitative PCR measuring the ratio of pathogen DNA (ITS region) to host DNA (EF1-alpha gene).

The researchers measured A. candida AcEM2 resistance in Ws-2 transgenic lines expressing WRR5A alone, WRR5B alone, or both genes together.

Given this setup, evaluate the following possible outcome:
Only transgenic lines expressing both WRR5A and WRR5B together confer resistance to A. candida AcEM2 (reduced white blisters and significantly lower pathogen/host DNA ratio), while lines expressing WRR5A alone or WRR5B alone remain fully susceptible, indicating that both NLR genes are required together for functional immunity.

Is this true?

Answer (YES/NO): YES